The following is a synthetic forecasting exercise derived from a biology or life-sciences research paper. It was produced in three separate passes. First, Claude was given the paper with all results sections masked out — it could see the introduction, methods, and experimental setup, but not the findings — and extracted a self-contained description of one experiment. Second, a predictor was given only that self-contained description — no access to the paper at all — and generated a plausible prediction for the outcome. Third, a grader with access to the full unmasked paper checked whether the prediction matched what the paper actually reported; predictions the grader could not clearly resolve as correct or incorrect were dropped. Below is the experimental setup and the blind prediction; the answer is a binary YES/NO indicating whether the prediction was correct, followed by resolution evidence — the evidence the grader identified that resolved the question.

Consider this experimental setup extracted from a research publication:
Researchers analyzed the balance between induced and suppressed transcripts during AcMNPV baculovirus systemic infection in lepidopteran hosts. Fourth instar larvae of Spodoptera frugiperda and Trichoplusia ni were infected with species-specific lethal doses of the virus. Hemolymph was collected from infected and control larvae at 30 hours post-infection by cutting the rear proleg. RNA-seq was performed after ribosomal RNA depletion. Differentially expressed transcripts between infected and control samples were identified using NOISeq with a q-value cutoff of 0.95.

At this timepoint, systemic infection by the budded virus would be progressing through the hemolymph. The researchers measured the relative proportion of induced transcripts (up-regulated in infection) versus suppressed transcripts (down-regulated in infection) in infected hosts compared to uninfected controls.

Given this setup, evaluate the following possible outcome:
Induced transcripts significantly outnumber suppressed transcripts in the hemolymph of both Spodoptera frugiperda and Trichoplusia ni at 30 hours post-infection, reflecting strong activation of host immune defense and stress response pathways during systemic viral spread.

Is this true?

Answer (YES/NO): NO